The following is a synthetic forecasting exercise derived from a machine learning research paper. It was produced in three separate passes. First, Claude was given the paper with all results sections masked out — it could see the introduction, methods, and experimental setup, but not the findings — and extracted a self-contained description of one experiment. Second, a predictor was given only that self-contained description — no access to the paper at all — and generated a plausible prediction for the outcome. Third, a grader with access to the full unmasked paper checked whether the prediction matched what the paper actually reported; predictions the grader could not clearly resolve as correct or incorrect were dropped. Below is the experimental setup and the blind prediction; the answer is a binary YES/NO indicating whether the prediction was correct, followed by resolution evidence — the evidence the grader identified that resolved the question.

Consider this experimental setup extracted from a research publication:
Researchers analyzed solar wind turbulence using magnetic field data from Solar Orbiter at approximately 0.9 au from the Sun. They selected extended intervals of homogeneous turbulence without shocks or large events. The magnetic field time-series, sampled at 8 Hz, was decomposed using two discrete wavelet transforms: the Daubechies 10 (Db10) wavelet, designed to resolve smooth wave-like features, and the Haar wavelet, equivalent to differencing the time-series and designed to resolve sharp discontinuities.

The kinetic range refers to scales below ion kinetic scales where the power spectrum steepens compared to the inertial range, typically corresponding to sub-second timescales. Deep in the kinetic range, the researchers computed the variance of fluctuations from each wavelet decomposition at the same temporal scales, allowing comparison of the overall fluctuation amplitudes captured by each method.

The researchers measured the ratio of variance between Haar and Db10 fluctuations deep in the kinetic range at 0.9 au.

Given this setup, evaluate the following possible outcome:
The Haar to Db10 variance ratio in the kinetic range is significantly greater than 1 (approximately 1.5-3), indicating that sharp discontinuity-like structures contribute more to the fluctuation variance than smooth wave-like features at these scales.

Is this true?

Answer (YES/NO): NO